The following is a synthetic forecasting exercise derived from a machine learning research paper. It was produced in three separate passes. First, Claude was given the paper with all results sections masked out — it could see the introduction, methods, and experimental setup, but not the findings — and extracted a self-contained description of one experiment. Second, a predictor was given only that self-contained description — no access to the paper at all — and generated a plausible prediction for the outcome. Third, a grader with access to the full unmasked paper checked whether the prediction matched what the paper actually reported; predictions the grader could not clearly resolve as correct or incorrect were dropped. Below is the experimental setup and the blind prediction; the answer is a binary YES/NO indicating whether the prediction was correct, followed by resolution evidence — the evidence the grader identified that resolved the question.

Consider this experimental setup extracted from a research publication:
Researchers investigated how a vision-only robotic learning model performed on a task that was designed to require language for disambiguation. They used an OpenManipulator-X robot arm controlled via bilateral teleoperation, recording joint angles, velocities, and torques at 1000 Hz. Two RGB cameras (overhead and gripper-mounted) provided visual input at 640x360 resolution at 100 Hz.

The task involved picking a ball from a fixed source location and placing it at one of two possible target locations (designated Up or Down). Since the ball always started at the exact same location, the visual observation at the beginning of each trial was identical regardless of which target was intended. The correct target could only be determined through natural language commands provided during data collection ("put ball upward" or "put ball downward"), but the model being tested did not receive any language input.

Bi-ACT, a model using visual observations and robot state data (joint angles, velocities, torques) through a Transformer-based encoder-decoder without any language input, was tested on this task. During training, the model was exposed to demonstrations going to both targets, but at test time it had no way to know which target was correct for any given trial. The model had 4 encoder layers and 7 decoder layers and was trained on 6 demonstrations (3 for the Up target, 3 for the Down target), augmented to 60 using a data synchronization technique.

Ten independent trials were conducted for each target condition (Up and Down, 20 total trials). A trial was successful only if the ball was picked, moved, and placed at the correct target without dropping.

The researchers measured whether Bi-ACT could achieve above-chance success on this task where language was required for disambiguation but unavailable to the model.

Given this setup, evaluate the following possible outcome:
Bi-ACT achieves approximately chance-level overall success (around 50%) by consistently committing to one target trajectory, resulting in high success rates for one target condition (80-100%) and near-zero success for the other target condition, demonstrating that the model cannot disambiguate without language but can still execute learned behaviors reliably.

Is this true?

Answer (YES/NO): YES